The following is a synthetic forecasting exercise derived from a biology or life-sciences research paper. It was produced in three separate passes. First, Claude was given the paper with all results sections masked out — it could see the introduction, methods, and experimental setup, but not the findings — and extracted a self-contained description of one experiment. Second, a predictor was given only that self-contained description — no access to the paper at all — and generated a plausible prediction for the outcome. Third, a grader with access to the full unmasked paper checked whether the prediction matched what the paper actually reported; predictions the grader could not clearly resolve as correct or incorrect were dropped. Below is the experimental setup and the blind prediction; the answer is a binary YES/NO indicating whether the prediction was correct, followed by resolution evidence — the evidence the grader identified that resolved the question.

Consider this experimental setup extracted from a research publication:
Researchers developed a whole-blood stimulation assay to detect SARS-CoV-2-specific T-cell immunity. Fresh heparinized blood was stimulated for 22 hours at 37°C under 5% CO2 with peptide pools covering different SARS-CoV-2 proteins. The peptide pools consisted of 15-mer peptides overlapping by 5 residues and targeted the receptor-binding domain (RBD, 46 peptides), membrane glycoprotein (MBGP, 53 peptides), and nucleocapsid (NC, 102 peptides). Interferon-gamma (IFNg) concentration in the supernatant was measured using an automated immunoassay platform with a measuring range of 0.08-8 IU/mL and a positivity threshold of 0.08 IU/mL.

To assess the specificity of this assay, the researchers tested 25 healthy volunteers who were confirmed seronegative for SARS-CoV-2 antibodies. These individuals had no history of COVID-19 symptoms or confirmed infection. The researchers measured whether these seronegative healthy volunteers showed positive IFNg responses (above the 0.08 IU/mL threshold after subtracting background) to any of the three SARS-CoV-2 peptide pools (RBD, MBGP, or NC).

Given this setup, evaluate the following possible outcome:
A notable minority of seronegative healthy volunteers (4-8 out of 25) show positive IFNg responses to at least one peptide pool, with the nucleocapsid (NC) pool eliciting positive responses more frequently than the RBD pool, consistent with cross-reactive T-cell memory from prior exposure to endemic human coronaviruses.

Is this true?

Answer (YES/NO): NO